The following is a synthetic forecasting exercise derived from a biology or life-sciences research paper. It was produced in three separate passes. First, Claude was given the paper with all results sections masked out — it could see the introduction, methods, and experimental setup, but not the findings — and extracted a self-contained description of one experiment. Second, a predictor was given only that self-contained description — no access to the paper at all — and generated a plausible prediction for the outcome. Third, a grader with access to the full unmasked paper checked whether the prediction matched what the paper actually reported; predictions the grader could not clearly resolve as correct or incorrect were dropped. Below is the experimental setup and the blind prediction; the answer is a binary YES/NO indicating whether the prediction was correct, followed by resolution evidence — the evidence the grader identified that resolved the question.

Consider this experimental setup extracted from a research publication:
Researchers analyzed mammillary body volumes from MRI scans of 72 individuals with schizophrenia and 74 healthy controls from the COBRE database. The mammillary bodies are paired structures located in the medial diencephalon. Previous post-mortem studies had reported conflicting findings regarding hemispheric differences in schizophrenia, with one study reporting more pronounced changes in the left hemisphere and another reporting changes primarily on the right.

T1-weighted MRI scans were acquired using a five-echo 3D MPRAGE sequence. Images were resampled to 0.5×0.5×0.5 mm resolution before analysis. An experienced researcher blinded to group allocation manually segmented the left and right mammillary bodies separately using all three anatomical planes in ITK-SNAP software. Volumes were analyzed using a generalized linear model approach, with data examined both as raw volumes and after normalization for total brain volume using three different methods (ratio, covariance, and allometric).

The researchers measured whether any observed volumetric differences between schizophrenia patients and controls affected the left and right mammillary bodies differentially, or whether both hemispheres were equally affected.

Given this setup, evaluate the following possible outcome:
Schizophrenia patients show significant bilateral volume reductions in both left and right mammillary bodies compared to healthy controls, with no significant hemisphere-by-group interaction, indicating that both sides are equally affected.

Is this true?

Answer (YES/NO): YES